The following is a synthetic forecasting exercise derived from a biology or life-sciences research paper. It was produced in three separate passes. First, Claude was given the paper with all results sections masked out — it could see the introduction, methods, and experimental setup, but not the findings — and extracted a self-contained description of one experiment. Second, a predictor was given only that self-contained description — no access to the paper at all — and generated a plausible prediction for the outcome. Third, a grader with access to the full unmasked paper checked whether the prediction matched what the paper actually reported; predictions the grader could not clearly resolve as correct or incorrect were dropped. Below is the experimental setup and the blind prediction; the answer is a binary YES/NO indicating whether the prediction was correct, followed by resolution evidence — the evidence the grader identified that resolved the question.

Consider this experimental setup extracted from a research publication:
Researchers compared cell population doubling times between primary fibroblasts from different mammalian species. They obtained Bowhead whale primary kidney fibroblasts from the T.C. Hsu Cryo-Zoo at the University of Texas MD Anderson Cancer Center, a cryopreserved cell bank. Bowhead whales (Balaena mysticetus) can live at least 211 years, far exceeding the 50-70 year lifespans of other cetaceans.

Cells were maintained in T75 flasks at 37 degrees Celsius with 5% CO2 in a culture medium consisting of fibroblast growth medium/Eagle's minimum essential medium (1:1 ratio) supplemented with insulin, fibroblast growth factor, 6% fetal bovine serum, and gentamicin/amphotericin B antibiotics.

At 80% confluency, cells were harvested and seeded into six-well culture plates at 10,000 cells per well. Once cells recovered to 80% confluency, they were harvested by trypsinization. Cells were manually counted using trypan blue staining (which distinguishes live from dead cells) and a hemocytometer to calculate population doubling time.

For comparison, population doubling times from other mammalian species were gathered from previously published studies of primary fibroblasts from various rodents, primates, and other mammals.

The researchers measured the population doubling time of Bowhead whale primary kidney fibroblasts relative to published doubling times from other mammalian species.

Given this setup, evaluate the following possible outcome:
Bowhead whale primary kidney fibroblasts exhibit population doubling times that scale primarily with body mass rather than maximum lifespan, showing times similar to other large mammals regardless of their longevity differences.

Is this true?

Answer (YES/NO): NO